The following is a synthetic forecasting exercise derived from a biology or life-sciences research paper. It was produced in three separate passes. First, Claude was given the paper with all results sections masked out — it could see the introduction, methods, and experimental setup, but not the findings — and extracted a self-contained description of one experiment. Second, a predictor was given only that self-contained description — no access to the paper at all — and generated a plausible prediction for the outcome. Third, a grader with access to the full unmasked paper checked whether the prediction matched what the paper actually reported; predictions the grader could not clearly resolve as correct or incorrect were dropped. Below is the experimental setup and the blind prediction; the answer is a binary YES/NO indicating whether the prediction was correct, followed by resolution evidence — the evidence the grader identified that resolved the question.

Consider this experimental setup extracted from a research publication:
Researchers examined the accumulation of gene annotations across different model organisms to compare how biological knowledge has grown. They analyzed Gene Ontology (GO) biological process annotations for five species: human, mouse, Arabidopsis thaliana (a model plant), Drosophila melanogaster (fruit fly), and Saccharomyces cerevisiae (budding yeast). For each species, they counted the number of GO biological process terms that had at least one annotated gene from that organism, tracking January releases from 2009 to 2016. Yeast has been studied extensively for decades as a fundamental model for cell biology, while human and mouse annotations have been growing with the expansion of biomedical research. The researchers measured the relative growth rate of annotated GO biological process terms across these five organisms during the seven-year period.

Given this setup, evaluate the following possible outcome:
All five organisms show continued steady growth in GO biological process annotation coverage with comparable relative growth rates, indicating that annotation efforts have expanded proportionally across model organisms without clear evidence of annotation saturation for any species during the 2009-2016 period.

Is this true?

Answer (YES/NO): YES